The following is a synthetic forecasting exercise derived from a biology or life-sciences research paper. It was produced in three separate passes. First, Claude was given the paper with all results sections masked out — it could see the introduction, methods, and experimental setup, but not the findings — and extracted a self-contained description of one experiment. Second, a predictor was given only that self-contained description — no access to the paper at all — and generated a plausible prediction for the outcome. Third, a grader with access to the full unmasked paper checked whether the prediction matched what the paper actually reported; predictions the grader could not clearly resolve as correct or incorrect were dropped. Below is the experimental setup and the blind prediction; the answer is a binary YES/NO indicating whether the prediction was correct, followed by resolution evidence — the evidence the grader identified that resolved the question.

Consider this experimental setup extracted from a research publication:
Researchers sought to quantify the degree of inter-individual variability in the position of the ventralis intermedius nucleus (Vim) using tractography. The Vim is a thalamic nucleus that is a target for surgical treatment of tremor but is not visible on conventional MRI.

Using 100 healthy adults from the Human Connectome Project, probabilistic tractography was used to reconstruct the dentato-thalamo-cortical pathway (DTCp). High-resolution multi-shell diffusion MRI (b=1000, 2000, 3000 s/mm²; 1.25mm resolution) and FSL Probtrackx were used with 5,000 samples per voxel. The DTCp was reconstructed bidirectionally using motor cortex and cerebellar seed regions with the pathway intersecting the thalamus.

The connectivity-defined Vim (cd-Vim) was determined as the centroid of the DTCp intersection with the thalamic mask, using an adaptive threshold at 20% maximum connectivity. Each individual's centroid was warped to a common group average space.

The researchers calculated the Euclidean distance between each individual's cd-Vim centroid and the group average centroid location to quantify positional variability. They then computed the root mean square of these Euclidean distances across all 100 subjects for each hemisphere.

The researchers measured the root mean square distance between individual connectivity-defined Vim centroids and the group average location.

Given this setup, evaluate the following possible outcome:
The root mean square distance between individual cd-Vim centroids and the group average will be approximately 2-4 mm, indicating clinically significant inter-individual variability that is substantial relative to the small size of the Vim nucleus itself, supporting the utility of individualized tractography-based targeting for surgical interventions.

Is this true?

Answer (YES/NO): YES